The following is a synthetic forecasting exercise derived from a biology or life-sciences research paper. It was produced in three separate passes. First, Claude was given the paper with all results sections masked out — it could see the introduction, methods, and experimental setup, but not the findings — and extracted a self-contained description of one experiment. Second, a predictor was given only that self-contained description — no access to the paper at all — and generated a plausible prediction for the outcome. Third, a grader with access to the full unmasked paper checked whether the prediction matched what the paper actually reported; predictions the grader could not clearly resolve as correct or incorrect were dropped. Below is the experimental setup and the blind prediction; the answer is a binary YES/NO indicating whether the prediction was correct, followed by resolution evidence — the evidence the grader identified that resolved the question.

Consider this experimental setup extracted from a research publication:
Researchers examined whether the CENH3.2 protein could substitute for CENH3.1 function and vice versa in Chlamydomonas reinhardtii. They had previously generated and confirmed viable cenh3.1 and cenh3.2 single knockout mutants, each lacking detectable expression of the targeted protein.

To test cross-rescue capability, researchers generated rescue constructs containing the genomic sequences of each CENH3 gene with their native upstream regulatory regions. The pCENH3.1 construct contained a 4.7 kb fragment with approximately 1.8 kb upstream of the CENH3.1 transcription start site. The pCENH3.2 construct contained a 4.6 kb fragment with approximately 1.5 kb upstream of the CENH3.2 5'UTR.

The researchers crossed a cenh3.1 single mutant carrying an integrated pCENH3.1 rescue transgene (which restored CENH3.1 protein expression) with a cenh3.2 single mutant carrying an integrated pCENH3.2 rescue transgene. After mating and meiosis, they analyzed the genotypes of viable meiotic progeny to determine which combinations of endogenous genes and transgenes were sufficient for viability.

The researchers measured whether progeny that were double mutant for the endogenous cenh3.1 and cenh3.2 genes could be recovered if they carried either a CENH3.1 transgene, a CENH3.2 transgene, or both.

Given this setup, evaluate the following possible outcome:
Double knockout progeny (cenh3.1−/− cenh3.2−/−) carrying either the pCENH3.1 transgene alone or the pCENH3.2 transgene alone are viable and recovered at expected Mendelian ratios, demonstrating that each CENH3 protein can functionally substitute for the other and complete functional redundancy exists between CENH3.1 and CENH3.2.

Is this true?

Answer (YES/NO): NO